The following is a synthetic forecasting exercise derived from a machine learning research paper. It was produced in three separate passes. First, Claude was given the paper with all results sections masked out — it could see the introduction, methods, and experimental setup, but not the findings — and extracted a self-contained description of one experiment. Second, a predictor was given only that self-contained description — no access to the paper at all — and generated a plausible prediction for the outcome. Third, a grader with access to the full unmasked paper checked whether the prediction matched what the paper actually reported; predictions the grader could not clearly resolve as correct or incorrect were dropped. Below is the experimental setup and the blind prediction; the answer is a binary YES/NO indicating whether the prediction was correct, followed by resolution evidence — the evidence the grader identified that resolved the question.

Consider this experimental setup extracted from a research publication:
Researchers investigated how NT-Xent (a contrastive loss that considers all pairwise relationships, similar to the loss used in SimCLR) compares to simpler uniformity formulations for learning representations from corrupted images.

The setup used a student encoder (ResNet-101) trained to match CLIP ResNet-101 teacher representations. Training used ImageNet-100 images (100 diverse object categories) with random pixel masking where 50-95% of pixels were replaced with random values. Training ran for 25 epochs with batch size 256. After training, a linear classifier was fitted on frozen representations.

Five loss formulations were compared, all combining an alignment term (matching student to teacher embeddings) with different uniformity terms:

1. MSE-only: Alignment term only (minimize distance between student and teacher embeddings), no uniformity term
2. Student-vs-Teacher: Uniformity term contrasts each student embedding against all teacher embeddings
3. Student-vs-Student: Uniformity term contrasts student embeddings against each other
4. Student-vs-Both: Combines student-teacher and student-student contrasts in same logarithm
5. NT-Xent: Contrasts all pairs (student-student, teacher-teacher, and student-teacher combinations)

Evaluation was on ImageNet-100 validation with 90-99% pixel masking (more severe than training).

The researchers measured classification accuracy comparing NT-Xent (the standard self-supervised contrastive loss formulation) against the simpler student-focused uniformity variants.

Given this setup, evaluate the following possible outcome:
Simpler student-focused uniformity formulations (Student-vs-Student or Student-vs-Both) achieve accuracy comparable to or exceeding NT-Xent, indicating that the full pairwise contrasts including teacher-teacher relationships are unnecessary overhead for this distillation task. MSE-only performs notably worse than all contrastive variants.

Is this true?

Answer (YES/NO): YES